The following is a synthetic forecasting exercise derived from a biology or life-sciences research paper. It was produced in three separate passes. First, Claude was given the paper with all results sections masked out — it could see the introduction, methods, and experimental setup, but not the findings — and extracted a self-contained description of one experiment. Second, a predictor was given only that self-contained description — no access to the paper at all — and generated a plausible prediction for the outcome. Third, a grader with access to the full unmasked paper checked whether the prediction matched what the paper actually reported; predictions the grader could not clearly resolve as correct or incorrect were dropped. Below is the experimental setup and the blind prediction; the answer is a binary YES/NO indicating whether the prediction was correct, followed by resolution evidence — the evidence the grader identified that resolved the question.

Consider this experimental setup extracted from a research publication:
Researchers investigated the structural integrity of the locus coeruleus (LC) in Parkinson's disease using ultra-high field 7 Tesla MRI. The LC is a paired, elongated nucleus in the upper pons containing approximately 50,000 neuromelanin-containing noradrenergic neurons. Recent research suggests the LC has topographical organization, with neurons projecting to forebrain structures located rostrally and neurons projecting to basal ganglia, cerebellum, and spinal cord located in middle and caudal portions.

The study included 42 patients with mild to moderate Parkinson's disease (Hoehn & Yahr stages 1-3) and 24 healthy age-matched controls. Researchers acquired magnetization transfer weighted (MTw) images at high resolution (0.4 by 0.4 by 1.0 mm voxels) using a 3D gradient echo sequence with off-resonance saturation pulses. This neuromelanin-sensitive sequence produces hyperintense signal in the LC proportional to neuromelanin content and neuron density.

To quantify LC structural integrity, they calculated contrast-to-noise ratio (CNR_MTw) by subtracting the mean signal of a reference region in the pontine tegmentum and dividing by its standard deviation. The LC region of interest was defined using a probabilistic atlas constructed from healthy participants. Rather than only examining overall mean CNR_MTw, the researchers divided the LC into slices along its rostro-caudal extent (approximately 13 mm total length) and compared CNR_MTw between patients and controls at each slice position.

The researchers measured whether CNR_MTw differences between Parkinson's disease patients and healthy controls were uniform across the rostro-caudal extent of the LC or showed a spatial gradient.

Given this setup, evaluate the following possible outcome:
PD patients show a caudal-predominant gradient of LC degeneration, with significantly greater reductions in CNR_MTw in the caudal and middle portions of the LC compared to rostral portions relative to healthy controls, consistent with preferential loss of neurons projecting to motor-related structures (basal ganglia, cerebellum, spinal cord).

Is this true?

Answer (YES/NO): YES